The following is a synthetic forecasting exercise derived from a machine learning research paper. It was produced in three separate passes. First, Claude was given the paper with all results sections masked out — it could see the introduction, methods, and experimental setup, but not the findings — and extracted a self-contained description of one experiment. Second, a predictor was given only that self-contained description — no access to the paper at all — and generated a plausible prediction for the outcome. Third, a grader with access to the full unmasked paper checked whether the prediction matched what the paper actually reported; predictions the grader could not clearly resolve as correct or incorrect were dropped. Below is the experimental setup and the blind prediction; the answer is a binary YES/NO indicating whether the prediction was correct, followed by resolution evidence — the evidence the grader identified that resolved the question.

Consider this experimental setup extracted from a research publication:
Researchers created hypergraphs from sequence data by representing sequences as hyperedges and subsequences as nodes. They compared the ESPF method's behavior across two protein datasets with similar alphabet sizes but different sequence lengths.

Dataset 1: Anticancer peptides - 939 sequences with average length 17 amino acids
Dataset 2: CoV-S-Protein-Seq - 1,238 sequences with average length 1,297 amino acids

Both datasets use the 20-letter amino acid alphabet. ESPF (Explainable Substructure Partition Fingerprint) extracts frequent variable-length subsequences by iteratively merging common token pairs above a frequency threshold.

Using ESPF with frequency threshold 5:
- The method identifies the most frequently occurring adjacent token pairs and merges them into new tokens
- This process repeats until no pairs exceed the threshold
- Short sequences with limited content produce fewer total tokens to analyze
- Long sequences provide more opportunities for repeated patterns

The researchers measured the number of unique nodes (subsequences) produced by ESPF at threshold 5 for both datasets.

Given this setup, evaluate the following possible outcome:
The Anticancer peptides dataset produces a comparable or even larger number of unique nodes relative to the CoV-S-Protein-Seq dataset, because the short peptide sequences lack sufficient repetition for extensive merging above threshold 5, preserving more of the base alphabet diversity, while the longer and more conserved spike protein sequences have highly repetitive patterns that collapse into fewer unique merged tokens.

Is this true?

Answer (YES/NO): NO